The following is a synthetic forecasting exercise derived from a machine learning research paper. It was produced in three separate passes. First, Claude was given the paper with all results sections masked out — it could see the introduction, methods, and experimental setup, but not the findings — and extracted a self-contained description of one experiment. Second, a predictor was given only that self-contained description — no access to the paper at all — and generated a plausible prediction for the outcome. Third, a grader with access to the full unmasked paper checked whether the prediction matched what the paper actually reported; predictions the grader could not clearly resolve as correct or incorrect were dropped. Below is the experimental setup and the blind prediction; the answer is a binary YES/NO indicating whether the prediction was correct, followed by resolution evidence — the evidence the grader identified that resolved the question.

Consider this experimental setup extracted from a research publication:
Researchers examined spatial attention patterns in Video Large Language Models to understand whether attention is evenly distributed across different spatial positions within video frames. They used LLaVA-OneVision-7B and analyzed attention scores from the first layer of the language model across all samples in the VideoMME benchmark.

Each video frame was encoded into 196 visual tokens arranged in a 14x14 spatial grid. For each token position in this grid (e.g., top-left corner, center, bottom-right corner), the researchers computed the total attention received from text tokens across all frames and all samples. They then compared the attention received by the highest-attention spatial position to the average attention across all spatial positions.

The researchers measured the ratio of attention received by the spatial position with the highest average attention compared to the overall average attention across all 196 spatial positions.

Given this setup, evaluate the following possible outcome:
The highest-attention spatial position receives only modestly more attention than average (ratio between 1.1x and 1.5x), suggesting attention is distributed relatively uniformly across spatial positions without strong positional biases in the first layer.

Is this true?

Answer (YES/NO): NO